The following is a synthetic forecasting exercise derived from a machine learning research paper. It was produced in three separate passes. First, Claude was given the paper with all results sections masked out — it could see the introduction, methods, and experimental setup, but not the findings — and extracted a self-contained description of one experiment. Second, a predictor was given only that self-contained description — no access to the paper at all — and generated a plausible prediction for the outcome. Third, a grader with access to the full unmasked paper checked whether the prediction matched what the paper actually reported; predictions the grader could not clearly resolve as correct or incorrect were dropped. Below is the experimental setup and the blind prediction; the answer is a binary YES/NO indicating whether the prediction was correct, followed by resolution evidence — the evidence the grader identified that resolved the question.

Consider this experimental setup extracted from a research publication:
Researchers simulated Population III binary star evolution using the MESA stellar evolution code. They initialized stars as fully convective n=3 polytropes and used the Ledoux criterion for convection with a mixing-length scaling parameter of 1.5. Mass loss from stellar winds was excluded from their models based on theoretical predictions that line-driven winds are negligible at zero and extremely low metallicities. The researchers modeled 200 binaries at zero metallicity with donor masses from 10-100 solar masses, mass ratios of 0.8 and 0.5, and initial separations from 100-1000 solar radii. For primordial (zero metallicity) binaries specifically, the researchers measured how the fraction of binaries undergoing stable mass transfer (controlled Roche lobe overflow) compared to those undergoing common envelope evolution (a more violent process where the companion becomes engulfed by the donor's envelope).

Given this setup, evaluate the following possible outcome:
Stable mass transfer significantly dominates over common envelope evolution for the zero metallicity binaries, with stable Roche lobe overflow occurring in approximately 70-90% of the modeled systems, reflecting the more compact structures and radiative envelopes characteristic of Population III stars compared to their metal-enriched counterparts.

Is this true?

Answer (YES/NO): NO